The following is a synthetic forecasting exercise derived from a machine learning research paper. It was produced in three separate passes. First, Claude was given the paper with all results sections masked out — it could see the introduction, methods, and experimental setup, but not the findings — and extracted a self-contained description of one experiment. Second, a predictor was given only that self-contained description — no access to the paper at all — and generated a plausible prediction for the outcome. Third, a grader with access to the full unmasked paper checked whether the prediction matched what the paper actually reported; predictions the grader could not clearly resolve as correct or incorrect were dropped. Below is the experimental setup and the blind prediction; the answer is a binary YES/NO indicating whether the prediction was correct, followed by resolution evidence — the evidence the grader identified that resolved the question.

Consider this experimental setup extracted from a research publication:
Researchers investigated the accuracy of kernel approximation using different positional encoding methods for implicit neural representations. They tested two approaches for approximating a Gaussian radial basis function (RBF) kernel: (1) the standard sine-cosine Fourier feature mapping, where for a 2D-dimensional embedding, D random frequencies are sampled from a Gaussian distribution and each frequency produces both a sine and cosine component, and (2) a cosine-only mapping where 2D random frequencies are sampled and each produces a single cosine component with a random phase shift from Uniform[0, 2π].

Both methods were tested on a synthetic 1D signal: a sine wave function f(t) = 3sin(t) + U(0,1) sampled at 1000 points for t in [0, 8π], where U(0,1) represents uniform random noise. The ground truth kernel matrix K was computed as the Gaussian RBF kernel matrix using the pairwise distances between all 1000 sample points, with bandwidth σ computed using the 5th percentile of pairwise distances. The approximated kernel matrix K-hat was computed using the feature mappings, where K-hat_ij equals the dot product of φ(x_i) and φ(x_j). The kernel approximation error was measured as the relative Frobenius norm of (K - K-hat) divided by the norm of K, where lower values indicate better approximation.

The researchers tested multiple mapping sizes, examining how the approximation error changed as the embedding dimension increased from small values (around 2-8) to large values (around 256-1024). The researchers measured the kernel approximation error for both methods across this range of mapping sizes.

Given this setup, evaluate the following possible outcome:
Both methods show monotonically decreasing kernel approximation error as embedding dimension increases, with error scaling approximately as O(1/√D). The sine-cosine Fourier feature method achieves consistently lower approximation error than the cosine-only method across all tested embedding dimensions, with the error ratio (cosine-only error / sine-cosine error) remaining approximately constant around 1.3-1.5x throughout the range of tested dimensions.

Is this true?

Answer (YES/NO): NO